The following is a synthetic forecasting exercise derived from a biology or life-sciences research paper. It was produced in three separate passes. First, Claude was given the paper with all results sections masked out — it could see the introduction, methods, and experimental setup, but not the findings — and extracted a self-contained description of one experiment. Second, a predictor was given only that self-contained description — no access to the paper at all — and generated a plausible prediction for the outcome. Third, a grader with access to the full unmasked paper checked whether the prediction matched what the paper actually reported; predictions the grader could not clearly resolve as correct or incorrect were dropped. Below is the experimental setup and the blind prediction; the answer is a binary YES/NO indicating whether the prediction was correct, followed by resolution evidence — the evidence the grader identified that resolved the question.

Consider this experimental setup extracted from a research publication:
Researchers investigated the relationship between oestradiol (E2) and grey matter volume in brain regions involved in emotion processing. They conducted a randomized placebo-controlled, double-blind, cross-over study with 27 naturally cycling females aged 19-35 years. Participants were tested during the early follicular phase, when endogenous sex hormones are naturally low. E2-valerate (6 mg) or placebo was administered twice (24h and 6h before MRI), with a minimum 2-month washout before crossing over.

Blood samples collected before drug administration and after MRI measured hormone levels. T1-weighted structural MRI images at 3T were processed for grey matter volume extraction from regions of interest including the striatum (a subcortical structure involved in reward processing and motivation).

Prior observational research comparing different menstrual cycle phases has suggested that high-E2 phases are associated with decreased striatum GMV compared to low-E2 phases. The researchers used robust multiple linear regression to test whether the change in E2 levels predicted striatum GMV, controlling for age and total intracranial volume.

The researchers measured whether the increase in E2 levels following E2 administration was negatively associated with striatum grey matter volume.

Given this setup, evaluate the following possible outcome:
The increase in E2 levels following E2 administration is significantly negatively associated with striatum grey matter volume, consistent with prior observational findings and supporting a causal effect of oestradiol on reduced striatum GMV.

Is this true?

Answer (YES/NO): YES